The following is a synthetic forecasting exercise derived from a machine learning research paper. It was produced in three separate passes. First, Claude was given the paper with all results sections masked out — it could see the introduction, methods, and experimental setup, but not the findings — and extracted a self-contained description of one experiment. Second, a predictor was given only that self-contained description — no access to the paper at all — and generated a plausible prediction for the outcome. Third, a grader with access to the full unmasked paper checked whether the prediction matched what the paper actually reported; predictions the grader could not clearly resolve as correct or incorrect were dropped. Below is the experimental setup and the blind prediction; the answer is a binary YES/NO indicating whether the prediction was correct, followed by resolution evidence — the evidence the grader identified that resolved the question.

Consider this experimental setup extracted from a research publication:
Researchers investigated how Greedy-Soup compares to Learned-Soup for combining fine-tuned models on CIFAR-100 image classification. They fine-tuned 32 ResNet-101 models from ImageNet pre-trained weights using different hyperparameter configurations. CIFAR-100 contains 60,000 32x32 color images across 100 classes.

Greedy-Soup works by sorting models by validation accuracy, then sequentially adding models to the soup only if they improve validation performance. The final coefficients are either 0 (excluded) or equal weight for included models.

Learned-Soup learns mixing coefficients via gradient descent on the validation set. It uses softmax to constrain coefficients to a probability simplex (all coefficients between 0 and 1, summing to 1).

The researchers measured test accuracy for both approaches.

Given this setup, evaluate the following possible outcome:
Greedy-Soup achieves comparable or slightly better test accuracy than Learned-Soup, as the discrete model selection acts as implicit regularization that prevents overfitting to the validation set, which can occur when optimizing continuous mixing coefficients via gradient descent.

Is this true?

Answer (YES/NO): YES